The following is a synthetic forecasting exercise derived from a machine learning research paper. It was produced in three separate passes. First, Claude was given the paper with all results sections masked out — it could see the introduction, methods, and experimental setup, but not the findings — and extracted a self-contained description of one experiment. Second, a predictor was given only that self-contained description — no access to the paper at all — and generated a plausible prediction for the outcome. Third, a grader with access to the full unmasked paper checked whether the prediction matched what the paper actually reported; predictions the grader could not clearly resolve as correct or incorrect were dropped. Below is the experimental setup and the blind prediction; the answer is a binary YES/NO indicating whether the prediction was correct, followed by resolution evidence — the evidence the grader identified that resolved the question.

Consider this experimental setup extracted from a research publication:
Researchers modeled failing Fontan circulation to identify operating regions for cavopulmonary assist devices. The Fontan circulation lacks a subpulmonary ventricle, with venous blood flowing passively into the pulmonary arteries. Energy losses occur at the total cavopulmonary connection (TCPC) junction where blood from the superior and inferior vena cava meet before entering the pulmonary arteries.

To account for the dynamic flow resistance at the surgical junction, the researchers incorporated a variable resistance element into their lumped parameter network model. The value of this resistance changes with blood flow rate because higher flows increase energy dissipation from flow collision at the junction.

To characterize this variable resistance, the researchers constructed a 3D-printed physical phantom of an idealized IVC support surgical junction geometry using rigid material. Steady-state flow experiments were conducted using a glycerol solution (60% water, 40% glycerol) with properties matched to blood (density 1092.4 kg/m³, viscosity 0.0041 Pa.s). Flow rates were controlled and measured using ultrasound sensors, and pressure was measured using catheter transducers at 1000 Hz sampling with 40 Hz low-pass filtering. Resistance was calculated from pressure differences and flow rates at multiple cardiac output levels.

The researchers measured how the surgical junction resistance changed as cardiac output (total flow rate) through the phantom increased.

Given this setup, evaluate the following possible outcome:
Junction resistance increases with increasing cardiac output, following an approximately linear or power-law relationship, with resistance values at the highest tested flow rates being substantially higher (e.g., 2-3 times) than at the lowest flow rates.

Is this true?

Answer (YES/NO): YES